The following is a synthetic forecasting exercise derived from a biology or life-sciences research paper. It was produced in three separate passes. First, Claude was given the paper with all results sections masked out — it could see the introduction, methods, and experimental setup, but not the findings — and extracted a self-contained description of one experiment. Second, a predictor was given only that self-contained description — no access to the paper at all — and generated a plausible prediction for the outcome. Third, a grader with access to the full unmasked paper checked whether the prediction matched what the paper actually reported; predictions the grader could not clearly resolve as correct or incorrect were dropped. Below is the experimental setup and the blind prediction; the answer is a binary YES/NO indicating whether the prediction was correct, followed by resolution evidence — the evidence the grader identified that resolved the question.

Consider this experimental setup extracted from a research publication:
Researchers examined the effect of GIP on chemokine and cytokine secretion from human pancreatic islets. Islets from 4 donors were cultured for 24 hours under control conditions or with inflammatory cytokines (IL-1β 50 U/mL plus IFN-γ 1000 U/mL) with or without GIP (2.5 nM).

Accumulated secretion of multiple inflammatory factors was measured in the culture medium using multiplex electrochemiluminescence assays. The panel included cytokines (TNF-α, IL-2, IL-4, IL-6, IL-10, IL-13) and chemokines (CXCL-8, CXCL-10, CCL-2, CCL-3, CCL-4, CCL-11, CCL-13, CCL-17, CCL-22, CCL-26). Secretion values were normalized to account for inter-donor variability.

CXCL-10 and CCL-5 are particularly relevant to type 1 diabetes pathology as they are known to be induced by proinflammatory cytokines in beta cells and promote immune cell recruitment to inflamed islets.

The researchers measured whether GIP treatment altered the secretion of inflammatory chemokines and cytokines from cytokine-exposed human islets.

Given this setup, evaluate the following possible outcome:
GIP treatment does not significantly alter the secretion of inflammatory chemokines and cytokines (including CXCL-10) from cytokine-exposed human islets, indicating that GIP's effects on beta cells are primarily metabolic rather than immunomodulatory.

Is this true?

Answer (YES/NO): NO